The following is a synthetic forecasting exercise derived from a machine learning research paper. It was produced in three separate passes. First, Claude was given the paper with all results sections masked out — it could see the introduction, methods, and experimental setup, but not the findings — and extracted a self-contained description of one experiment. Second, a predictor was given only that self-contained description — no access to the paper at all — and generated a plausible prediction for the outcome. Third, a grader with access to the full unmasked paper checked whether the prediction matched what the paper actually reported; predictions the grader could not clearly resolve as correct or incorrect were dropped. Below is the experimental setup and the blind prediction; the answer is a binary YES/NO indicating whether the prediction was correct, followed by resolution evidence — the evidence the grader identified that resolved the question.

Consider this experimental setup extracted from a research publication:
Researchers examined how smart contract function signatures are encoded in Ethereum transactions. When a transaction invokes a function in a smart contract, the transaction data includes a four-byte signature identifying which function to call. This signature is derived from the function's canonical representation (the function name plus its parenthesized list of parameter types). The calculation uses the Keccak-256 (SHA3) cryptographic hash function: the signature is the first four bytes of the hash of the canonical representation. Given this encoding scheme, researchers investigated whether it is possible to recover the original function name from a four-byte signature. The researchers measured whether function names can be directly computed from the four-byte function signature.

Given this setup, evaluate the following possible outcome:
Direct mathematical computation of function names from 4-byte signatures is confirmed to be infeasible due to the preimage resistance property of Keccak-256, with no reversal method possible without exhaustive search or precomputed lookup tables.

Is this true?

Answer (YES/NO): YES